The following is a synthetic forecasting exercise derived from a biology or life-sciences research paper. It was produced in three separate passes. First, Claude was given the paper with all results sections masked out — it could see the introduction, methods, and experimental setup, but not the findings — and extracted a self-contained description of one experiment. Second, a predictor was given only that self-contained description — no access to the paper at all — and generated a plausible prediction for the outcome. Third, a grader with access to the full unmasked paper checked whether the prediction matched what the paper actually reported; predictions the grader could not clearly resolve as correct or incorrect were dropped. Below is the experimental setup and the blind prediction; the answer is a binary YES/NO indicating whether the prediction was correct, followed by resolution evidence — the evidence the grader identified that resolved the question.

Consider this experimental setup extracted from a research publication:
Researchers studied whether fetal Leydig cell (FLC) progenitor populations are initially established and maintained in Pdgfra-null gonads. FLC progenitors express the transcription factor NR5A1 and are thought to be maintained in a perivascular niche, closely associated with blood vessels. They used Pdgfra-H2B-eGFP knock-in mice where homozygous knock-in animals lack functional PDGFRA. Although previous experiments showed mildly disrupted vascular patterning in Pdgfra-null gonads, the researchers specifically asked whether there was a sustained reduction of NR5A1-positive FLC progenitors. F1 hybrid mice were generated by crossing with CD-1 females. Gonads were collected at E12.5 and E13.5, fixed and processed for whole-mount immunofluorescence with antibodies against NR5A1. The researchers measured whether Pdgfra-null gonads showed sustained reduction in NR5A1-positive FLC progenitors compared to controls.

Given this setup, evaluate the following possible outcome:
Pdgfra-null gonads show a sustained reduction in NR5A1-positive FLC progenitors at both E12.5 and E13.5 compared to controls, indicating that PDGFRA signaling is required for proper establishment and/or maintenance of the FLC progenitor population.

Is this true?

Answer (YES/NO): NO